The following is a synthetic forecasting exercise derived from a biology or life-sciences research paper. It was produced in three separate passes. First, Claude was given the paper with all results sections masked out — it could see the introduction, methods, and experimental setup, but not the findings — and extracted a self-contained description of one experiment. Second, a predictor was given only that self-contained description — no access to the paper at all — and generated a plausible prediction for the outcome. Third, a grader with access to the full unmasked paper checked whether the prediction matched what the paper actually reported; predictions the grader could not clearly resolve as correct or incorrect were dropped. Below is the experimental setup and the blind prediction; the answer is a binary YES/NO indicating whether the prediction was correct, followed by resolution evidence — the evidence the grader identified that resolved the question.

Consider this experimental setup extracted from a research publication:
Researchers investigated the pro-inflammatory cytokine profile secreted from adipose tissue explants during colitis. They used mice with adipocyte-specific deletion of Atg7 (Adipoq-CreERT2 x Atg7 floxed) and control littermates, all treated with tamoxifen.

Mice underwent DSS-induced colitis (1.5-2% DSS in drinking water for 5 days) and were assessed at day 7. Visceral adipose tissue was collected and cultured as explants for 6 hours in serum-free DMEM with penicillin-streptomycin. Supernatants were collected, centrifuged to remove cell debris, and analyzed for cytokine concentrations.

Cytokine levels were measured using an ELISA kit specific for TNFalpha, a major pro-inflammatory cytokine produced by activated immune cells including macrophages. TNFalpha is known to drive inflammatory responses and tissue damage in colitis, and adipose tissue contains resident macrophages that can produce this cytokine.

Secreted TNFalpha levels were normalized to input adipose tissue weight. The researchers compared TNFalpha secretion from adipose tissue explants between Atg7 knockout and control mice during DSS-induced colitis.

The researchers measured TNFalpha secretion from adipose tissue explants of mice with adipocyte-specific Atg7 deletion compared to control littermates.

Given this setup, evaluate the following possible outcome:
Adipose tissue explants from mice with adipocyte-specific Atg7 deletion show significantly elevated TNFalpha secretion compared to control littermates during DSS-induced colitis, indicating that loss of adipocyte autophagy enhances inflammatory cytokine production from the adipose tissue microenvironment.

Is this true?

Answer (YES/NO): NO